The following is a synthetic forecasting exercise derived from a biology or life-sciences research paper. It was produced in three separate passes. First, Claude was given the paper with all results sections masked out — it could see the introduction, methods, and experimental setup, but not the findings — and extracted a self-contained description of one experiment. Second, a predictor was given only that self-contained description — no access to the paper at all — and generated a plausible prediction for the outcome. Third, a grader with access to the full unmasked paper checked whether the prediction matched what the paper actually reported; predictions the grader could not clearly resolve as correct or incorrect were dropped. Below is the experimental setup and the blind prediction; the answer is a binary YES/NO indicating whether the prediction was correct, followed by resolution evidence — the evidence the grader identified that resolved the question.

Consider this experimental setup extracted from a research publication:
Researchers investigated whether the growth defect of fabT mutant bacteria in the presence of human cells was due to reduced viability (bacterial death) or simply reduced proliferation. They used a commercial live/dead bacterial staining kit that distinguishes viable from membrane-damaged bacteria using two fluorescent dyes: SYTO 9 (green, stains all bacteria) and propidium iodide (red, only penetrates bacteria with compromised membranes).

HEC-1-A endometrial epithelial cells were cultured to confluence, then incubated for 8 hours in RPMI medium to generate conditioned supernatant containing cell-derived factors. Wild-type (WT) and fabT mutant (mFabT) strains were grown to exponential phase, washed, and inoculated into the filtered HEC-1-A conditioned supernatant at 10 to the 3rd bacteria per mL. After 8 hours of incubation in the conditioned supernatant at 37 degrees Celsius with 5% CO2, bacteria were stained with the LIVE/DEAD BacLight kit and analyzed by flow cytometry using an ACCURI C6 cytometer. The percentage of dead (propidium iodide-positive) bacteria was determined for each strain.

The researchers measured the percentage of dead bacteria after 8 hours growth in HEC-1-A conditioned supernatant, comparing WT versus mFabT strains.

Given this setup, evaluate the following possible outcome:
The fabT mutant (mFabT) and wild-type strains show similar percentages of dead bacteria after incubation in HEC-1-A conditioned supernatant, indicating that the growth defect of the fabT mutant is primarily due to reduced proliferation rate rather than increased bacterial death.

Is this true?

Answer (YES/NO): NO